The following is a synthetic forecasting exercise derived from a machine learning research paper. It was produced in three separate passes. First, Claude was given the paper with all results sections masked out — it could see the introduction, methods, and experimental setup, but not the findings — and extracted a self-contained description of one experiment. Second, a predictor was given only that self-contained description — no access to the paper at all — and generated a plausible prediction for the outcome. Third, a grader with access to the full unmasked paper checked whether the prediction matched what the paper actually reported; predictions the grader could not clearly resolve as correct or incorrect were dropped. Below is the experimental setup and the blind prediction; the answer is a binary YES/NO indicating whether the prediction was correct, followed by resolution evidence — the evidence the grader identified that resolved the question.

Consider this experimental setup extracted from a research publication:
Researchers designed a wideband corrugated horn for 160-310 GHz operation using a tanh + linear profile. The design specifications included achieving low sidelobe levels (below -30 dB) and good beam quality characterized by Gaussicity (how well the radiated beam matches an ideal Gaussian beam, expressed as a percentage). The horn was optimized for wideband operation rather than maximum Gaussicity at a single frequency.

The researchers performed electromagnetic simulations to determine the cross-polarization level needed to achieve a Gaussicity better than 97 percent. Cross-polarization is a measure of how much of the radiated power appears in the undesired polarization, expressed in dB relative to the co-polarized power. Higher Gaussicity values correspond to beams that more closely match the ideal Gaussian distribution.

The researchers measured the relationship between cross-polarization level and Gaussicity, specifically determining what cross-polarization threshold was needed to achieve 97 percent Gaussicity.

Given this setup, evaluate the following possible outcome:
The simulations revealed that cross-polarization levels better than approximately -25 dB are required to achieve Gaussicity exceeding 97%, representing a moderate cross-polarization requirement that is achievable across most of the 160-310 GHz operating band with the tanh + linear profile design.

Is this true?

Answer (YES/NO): YES